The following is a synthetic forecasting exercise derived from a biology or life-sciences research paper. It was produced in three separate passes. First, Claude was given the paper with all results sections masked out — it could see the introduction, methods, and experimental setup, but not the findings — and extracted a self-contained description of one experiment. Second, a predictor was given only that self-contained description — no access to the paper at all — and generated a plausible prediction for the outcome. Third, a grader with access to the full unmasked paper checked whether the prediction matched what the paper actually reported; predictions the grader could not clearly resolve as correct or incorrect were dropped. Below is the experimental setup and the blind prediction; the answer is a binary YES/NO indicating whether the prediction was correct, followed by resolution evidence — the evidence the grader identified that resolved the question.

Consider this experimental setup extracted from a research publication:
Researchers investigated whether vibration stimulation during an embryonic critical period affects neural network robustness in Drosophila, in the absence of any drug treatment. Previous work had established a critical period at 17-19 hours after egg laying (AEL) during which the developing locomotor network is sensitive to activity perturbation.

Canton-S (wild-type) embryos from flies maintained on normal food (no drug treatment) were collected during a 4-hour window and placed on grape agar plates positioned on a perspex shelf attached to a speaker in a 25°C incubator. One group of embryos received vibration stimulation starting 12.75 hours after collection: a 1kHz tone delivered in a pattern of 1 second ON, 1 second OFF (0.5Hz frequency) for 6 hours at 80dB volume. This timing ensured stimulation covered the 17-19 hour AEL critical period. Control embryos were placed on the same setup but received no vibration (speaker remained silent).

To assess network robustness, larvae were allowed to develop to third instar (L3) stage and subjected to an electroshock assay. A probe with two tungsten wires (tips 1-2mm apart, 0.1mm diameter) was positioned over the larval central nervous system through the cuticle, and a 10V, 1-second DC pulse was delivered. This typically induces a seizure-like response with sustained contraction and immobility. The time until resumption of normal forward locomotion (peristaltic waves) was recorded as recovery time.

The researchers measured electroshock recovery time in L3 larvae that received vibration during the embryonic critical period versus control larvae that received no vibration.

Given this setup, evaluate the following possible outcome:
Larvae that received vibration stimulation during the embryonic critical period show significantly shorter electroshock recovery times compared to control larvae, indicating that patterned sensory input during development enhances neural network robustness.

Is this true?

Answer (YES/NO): NO